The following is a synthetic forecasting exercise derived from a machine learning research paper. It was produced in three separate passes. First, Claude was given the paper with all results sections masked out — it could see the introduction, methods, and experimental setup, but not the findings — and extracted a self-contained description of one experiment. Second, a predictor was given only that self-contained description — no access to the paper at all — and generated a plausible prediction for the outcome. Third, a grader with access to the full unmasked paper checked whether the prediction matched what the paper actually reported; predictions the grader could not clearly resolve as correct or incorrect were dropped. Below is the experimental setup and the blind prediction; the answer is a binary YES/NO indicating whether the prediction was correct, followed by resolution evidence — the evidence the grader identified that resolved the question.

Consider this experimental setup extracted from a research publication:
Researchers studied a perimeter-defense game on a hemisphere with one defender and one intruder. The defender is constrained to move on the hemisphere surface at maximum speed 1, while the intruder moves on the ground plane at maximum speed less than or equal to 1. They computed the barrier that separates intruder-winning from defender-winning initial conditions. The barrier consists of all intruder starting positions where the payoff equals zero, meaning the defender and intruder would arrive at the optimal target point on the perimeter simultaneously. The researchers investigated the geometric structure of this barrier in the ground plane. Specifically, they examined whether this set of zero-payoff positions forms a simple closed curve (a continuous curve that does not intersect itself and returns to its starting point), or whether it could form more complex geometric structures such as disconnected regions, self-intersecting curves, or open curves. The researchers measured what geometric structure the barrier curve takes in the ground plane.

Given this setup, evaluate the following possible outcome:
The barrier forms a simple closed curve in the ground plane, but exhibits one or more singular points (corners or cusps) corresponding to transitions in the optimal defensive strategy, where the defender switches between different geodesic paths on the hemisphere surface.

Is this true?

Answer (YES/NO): NO